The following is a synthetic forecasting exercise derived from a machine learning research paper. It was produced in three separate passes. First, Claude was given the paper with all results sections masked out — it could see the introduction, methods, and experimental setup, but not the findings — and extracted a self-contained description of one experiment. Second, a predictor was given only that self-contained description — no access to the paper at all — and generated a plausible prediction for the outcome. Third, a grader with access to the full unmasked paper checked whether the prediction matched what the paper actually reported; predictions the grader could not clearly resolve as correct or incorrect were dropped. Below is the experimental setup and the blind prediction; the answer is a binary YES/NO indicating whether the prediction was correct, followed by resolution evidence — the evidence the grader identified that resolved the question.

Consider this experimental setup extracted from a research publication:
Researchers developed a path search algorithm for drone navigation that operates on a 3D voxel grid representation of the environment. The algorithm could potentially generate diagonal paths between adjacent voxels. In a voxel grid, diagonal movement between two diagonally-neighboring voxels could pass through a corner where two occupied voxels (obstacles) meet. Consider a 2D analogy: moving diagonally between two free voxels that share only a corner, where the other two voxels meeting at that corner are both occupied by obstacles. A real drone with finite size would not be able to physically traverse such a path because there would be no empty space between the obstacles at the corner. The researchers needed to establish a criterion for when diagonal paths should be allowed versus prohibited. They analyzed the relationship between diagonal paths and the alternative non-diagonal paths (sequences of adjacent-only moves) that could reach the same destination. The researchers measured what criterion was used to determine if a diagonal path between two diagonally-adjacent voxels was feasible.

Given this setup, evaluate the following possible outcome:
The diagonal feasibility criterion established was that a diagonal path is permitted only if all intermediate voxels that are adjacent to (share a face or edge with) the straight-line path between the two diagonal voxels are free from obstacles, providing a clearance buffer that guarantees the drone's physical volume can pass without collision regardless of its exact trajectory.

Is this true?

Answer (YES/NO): NO